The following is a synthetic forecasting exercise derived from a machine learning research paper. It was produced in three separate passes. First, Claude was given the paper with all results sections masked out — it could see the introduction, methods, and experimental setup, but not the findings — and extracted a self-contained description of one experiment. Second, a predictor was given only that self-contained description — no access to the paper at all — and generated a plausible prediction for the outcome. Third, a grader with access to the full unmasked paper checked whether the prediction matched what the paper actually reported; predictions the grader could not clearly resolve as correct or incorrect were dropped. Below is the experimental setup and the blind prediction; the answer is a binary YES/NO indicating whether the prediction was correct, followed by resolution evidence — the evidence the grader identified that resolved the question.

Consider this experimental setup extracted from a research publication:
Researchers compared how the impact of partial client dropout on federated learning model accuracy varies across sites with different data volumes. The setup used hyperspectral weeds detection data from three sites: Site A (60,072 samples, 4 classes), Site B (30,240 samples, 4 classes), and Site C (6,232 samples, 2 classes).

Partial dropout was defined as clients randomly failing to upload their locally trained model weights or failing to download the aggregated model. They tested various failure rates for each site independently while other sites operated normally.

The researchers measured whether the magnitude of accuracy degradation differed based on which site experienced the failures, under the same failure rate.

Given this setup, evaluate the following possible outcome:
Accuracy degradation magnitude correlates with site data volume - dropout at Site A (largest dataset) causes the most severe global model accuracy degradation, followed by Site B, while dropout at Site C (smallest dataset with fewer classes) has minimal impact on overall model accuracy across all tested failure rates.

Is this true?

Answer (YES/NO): YES